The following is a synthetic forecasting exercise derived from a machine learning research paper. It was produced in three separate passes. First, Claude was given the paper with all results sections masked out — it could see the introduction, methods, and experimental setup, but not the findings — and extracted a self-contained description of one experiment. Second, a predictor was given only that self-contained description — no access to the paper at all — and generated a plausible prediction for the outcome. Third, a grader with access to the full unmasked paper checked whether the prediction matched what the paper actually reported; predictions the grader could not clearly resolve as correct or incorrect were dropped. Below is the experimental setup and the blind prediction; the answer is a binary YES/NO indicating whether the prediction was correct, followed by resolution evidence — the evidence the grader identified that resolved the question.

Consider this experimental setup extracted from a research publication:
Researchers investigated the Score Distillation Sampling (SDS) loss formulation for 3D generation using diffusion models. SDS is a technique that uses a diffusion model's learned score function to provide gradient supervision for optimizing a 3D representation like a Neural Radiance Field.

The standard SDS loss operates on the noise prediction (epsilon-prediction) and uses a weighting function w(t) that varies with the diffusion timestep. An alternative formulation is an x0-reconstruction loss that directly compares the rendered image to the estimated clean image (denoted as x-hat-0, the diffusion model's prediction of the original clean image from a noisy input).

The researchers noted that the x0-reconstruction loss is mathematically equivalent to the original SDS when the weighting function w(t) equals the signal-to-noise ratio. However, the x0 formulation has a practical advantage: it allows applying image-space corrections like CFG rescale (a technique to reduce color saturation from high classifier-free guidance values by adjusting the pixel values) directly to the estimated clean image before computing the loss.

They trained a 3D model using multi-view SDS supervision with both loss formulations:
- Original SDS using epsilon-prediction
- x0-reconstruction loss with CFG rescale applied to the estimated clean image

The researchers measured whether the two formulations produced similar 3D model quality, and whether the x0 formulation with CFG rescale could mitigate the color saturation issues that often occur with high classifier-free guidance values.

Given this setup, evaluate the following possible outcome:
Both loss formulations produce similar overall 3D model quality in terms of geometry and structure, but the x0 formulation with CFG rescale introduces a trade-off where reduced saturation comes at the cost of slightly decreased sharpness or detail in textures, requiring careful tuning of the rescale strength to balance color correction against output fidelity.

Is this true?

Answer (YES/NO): NO